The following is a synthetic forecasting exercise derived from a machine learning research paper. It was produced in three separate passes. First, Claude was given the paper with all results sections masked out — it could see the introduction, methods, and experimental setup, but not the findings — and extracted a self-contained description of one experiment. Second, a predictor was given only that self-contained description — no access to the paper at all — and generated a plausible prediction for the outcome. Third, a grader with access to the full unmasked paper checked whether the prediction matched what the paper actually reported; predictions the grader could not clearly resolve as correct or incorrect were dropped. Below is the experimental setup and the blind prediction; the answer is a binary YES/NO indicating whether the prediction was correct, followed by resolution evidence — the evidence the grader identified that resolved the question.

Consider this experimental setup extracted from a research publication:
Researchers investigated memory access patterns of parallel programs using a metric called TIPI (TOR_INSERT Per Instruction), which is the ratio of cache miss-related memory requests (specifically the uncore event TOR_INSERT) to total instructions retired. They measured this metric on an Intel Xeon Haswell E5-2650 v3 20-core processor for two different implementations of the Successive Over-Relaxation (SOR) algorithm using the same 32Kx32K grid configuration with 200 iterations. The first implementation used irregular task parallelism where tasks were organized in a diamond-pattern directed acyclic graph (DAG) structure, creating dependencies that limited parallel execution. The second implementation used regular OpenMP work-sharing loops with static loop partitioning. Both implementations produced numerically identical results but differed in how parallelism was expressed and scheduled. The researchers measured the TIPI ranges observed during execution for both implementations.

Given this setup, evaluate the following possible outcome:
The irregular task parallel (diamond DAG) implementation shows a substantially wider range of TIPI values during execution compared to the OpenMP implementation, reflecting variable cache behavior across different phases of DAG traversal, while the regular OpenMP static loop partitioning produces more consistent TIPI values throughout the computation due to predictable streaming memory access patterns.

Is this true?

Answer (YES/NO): NO